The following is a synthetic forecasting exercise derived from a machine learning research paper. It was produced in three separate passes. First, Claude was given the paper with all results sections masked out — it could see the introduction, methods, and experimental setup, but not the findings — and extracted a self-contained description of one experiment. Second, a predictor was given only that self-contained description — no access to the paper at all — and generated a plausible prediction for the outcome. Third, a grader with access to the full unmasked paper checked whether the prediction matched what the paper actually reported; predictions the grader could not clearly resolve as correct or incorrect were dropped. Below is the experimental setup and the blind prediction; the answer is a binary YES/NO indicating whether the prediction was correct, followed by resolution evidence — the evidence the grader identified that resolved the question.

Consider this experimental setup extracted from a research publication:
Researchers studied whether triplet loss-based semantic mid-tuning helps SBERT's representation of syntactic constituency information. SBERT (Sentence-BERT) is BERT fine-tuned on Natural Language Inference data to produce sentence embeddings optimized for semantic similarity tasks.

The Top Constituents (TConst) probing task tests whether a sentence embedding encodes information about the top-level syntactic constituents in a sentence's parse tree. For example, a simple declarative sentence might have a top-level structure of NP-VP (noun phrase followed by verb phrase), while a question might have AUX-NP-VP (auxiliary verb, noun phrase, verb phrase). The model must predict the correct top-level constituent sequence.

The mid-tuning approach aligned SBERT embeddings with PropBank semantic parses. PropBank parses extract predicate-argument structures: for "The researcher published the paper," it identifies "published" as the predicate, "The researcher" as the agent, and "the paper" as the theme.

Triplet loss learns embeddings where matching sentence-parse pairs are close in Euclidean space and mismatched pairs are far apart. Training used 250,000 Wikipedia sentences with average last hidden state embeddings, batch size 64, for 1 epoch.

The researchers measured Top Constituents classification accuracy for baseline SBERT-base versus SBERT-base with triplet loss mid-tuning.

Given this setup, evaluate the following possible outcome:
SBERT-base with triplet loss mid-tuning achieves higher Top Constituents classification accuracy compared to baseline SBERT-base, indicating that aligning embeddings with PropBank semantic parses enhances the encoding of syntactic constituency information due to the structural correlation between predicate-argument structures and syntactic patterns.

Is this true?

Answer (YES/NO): YES